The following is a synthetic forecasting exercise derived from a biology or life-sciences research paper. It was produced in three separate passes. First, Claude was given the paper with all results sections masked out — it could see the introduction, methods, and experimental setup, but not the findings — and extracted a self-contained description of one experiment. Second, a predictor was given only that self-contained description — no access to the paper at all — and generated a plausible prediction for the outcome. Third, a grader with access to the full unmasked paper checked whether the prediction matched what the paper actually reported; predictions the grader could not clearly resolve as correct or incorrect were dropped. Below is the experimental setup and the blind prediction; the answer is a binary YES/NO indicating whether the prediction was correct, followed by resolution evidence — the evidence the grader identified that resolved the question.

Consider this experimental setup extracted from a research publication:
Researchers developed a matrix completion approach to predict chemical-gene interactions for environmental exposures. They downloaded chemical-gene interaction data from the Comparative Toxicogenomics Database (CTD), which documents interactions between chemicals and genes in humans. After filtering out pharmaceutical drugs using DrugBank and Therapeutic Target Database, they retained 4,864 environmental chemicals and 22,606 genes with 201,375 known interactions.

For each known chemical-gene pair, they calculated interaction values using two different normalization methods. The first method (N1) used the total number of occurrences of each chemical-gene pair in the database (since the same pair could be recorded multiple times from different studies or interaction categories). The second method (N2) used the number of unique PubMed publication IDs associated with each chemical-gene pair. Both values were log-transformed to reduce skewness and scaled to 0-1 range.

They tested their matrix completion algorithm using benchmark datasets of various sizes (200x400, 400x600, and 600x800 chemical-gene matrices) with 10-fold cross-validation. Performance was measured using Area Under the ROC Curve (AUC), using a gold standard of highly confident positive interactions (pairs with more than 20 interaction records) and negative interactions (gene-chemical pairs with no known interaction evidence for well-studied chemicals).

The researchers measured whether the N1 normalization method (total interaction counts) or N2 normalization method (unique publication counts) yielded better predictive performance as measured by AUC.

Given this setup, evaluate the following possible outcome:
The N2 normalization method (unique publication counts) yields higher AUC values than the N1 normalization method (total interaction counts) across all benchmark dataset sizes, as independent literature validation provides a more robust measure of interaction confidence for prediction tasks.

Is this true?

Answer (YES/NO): NO